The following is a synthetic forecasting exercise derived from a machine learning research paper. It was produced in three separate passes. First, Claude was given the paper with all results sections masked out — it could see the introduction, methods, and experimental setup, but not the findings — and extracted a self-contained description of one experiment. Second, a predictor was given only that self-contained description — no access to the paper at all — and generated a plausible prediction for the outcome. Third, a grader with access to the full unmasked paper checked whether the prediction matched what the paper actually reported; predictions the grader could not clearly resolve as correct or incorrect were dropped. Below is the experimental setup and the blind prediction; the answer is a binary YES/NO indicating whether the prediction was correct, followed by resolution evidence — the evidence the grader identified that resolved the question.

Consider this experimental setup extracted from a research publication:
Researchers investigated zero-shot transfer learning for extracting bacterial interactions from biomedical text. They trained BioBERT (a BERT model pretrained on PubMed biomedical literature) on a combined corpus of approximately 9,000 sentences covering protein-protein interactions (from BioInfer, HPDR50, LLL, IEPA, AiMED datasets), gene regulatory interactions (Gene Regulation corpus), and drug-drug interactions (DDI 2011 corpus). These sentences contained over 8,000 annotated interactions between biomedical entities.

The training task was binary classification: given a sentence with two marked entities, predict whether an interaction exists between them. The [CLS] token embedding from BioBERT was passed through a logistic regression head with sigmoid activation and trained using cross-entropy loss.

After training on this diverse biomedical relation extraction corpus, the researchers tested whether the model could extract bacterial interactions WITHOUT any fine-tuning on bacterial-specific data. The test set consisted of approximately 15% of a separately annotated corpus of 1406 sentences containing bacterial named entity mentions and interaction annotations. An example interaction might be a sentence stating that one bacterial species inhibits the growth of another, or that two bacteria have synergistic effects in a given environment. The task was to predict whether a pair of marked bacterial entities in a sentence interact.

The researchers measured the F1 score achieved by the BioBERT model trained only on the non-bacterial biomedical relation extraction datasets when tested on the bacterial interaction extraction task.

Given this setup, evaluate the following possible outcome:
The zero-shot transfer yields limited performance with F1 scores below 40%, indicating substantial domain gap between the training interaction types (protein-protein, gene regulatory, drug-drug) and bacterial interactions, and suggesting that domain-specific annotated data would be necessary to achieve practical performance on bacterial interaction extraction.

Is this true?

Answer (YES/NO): NO